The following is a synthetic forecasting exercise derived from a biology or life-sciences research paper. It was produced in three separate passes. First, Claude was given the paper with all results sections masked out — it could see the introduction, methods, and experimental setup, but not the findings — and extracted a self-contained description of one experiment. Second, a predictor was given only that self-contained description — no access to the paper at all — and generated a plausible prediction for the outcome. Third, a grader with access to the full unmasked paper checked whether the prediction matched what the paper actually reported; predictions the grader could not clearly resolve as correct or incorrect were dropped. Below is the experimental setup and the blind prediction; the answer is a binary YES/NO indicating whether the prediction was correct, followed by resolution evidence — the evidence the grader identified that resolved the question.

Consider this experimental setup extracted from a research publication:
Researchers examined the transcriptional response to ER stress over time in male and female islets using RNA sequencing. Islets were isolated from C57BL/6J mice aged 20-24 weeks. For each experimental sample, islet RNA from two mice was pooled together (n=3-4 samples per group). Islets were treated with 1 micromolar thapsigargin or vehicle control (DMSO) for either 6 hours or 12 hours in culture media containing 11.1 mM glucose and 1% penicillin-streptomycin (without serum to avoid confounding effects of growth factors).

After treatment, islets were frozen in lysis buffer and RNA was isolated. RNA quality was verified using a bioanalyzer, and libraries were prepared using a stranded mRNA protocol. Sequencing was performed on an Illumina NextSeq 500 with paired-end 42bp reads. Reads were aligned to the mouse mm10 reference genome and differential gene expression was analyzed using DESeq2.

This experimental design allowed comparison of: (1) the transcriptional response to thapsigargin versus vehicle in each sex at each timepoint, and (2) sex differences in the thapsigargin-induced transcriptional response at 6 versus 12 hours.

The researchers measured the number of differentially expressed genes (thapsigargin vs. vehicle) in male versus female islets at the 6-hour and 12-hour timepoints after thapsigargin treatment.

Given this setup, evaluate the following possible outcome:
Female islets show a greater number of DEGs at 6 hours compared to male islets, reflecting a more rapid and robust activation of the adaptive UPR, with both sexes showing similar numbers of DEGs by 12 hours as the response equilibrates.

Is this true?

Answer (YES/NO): NO